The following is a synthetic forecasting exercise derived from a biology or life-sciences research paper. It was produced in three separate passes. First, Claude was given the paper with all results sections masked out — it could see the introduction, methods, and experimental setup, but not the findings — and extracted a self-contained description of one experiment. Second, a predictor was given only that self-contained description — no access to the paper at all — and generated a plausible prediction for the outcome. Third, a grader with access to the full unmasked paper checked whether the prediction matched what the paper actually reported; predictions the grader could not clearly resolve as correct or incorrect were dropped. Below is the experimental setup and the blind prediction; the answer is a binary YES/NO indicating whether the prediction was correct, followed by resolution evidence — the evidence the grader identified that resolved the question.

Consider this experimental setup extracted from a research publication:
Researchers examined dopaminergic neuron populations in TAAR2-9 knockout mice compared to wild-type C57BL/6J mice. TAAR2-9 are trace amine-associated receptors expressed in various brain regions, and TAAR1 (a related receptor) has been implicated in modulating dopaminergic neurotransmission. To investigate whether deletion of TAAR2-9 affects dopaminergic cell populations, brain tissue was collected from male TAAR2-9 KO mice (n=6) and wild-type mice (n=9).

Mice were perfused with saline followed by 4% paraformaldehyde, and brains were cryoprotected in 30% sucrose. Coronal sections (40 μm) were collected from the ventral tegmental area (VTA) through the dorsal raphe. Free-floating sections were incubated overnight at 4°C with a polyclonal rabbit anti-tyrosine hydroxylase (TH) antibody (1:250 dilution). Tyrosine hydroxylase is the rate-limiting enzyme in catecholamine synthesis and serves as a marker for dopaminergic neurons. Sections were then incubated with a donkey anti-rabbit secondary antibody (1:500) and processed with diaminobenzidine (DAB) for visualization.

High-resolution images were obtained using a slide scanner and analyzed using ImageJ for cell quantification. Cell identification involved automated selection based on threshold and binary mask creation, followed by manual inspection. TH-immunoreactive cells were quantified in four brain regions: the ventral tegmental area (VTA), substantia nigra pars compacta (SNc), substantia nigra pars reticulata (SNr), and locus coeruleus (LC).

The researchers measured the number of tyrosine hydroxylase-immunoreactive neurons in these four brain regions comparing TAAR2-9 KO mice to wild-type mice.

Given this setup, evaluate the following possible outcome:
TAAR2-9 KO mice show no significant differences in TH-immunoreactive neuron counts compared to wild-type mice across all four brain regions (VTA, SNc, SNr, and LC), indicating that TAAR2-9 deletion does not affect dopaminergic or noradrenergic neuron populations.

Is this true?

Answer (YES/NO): NO